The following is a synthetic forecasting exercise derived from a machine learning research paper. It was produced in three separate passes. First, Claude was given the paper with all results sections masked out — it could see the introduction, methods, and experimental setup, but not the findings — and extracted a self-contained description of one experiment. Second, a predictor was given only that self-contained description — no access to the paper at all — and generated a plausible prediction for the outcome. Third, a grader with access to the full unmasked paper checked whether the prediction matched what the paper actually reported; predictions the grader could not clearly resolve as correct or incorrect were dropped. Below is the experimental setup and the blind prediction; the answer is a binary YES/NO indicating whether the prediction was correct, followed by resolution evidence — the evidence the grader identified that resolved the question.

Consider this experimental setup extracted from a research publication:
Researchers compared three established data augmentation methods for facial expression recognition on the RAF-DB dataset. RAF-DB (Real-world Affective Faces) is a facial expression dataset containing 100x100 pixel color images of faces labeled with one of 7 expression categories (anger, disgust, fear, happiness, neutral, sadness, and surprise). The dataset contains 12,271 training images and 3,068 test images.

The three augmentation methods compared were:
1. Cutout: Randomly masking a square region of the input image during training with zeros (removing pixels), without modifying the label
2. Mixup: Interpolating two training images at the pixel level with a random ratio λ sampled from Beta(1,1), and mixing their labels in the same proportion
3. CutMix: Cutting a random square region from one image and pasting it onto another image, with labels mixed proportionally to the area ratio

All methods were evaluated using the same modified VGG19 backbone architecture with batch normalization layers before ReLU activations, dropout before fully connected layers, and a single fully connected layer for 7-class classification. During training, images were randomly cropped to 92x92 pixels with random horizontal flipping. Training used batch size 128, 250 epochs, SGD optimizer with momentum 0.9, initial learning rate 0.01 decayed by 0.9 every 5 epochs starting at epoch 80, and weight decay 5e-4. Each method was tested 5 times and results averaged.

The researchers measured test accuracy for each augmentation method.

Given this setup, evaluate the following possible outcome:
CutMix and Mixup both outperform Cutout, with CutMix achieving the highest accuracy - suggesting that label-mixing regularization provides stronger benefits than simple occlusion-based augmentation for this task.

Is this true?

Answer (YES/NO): NO